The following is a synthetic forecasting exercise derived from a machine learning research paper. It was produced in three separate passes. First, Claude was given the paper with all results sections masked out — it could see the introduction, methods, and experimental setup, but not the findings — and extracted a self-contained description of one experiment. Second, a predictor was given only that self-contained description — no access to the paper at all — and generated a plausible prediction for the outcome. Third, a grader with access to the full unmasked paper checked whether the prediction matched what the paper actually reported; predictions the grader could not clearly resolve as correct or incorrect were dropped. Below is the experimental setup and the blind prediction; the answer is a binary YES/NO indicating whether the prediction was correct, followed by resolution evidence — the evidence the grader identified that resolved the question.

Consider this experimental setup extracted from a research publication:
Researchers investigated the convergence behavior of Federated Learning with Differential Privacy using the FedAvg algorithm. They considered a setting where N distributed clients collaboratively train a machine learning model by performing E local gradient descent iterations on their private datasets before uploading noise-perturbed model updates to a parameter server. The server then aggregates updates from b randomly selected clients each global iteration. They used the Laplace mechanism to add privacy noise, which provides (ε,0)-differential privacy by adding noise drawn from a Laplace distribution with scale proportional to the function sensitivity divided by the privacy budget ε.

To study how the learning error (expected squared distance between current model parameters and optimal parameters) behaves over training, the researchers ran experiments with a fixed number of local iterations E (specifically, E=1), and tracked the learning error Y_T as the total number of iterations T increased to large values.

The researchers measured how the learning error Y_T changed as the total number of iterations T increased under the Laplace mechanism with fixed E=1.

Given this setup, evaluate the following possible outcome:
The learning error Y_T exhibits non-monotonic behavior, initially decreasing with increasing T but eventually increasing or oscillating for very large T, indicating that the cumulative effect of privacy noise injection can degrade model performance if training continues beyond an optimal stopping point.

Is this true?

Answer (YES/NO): YES